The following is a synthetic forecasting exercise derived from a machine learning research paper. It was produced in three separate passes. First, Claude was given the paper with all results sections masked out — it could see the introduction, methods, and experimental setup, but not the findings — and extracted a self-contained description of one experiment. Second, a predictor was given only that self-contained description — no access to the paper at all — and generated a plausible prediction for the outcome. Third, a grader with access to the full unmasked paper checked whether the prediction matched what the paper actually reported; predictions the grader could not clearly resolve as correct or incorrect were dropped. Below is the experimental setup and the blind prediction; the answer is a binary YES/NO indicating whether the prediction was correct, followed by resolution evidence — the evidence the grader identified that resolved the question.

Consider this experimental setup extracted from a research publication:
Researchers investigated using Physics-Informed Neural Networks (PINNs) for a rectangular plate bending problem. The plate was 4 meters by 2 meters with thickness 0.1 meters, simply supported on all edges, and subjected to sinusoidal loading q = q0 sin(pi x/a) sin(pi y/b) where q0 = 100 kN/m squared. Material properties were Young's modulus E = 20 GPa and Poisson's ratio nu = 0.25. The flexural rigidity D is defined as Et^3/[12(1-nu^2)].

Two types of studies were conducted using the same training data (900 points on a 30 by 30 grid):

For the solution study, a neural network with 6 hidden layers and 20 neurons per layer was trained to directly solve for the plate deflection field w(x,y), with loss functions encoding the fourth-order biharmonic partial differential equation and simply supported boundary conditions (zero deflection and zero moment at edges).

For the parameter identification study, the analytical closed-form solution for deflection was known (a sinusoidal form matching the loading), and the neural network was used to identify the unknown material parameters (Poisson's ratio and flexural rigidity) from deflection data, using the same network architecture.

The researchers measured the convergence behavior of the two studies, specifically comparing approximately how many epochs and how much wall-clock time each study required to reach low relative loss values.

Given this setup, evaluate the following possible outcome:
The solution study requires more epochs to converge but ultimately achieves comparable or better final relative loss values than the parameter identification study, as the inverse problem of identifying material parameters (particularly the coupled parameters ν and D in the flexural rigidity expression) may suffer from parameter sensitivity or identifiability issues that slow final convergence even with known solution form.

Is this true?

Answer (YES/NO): NO